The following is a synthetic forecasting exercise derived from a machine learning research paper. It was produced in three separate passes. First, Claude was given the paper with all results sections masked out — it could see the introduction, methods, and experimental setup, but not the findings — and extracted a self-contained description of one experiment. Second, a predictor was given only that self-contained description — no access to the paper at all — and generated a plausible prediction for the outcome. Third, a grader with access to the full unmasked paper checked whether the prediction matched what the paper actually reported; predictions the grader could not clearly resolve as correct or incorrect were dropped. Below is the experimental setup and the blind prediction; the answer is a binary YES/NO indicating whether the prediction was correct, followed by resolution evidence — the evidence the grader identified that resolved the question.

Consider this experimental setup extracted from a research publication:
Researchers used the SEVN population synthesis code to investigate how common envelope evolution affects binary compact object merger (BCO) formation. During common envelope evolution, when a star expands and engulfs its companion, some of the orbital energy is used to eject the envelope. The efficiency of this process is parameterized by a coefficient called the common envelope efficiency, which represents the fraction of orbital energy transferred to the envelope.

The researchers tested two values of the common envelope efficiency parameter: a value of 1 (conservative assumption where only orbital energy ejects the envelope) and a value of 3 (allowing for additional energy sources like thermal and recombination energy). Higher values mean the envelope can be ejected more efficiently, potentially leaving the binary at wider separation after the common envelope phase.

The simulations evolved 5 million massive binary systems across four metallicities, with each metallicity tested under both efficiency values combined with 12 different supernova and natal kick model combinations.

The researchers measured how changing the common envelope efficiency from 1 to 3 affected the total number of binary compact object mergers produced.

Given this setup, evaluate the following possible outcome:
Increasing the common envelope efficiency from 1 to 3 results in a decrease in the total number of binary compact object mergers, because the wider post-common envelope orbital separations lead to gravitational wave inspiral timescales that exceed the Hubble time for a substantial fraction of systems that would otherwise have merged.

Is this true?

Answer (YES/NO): NO